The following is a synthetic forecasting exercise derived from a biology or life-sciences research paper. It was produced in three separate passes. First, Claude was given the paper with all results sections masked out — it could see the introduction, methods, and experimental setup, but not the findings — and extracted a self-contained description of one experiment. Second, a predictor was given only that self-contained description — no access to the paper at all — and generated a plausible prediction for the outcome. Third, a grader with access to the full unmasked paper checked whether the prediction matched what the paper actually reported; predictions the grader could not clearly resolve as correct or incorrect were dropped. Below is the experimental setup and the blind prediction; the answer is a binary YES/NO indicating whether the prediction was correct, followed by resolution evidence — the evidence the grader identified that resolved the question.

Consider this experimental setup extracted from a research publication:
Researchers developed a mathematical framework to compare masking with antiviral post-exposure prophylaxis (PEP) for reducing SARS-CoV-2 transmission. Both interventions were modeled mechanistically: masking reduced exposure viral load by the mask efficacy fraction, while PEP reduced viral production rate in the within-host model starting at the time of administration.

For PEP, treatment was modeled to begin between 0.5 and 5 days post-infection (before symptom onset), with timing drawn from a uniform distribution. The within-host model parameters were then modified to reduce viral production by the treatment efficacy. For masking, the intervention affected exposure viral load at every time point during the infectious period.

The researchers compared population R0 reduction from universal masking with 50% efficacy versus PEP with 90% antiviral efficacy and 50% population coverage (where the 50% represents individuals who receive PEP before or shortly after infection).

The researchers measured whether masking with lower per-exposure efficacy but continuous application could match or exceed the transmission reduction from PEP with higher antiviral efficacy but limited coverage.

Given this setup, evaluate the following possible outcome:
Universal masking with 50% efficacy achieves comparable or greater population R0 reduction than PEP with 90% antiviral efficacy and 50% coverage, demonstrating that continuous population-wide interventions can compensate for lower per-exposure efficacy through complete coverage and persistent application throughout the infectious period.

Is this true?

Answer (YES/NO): YES